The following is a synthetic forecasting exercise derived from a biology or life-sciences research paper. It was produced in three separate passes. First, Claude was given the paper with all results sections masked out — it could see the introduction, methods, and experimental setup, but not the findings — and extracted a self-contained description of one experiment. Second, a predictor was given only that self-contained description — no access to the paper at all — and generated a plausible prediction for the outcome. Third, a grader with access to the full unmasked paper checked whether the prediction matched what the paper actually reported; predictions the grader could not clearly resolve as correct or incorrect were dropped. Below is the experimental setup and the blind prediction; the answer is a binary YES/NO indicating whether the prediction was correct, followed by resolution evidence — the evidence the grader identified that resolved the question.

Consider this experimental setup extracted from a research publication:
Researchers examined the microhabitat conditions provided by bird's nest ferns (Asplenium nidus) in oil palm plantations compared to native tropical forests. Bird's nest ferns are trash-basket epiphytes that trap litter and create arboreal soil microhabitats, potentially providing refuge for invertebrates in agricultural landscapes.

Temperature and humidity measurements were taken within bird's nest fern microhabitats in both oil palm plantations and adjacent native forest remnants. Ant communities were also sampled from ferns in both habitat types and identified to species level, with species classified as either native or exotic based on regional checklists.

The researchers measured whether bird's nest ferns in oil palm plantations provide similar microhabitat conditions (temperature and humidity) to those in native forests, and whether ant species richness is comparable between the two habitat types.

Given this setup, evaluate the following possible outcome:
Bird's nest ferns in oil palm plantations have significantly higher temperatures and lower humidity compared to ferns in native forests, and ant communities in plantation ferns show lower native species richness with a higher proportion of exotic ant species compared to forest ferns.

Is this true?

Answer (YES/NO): NO